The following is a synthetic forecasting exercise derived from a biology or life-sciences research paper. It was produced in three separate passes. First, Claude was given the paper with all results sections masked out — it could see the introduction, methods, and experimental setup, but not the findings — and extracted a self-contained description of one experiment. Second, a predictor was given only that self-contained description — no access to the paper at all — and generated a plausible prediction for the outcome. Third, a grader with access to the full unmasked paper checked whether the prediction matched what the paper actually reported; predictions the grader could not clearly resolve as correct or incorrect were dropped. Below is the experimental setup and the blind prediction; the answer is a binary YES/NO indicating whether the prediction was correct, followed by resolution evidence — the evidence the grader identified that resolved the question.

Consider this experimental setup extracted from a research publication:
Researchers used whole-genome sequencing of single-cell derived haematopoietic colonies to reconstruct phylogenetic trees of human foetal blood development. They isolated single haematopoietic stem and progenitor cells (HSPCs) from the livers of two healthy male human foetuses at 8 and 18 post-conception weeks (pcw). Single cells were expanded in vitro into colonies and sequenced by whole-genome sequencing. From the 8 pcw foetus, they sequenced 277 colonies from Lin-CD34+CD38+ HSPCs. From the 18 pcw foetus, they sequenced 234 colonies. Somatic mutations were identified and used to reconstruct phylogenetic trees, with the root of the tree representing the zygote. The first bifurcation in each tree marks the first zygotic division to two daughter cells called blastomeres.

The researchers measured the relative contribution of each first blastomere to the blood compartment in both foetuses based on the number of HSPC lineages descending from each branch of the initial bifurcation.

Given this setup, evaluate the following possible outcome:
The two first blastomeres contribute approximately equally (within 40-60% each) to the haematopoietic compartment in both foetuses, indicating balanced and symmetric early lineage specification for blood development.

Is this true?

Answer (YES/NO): NO